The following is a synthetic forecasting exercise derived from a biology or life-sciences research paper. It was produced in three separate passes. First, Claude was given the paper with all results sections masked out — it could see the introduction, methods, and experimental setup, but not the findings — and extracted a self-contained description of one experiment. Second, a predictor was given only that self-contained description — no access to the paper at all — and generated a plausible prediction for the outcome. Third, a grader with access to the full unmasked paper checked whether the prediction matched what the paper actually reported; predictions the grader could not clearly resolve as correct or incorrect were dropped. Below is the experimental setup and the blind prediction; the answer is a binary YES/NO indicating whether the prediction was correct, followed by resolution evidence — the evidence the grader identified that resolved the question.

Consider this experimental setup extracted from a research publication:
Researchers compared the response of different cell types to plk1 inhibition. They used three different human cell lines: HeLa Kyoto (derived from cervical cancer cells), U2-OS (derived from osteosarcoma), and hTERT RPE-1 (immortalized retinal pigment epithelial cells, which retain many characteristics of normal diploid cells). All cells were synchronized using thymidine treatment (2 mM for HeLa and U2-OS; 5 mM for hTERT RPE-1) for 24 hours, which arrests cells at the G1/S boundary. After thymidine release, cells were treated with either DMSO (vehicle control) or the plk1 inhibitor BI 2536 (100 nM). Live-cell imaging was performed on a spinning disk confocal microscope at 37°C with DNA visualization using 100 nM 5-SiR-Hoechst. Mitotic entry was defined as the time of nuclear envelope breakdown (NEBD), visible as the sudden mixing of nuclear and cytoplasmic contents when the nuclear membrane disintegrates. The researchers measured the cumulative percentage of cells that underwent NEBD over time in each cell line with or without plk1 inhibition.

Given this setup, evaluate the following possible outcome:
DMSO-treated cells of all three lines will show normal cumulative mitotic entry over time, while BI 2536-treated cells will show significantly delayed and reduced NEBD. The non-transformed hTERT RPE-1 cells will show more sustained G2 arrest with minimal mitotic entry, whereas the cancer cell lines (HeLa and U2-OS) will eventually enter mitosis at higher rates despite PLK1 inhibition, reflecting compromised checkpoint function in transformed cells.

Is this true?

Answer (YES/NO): NO